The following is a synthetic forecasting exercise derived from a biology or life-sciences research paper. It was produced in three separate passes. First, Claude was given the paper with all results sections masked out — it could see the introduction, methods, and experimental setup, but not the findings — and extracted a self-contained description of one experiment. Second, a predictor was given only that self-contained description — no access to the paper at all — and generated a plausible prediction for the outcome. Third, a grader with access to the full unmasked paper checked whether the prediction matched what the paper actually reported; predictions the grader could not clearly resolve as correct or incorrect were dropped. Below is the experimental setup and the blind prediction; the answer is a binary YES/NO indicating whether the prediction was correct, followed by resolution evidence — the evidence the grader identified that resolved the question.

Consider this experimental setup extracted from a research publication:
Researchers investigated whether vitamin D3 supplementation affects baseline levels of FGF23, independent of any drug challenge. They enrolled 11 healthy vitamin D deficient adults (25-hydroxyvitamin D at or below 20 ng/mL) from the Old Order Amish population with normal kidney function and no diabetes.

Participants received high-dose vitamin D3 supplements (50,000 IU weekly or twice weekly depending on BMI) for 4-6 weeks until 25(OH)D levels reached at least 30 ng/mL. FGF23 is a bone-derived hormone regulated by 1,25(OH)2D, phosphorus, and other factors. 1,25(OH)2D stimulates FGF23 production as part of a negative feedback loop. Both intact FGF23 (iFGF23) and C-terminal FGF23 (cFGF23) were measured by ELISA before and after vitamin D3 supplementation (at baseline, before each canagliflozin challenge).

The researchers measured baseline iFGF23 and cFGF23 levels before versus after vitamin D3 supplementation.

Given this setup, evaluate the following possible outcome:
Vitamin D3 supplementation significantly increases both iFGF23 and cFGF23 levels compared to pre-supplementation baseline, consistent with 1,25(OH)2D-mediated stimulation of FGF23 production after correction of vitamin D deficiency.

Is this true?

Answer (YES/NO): NO